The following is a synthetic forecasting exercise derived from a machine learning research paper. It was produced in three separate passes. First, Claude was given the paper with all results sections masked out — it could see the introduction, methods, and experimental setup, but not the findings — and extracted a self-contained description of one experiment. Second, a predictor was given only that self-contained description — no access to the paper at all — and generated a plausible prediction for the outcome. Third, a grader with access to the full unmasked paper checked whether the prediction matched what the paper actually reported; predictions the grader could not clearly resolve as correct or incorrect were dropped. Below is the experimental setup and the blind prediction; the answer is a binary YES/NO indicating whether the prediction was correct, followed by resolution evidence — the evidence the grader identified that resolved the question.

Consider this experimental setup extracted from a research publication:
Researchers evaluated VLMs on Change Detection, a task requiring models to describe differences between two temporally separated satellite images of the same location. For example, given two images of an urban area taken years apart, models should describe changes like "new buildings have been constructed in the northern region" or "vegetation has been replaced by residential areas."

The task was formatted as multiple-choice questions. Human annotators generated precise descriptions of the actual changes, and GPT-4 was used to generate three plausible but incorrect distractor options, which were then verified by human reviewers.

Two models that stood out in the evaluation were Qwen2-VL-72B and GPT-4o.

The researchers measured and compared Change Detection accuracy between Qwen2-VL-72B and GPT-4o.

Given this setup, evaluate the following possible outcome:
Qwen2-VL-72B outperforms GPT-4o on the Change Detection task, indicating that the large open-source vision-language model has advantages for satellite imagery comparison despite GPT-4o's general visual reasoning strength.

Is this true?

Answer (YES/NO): YES